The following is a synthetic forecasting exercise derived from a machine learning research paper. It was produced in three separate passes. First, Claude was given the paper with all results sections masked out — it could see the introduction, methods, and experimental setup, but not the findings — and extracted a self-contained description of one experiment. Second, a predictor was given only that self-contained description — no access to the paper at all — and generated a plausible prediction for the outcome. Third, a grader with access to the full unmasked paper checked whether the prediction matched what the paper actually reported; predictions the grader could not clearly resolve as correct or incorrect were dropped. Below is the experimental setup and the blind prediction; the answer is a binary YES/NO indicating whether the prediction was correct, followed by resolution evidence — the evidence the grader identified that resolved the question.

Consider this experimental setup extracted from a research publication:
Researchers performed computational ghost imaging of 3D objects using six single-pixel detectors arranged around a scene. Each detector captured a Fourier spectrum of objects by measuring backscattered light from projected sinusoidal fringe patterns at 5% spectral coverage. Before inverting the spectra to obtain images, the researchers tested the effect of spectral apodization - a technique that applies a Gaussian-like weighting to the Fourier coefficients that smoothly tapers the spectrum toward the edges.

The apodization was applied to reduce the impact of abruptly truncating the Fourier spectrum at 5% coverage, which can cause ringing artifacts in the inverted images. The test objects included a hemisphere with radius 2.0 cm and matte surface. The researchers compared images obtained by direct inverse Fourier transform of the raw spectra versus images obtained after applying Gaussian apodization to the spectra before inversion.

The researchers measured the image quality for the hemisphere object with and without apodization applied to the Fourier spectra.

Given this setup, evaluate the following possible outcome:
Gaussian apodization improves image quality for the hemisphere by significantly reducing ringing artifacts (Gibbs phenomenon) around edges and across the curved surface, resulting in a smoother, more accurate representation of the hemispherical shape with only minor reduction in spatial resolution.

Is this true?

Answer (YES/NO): YES